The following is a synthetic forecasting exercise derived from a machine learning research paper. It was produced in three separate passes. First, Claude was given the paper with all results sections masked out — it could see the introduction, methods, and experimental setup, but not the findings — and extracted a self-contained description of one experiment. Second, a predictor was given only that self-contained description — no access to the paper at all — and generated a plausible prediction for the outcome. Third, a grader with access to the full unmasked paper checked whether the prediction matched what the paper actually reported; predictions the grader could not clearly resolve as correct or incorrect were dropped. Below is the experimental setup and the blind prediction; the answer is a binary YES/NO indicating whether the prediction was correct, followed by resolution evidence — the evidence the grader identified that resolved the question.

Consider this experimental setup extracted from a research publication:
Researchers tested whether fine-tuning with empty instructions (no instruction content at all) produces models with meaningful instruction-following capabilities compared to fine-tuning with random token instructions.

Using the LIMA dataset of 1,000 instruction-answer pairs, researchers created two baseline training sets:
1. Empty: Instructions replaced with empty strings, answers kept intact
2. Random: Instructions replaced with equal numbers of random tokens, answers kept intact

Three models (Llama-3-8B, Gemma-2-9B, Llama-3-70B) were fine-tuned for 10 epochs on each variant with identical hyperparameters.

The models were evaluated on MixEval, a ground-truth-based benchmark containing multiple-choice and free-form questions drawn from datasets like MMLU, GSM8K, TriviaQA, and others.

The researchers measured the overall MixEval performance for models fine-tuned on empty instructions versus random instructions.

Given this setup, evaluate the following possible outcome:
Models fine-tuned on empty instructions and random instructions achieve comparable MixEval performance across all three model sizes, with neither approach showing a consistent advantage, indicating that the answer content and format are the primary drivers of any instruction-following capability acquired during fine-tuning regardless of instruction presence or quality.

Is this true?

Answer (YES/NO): NO